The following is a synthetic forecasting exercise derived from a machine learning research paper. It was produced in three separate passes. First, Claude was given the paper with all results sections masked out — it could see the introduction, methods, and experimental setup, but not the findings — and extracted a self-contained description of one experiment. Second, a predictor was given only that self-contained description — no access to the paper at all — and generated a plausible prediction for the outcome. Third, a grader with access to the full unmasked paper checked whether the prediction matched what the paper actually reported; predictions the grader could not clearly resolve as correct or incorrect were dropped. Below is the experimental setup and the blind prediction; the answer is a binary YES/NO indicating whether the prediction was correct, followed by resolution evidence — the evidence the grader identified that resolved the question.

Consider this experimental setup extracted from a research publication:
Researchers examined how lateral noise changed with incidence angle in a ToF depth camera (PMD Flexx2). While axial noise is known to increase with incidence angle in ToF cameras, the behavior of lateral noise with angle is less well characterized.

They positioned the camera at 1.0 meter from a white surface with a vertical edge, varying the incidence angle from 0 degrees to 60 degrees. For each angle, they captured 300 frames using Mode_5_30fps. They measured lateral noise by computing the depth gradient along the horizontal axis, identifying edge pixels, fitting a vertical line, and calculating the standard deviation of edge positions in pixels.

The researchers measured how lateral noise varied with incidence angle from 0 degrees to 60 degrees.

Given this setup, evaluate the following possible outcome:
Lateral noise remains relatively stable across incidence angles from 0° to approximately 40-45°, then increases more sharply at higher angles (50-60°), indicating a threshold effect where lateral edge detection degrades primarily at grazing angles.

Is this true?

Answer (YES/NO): NO